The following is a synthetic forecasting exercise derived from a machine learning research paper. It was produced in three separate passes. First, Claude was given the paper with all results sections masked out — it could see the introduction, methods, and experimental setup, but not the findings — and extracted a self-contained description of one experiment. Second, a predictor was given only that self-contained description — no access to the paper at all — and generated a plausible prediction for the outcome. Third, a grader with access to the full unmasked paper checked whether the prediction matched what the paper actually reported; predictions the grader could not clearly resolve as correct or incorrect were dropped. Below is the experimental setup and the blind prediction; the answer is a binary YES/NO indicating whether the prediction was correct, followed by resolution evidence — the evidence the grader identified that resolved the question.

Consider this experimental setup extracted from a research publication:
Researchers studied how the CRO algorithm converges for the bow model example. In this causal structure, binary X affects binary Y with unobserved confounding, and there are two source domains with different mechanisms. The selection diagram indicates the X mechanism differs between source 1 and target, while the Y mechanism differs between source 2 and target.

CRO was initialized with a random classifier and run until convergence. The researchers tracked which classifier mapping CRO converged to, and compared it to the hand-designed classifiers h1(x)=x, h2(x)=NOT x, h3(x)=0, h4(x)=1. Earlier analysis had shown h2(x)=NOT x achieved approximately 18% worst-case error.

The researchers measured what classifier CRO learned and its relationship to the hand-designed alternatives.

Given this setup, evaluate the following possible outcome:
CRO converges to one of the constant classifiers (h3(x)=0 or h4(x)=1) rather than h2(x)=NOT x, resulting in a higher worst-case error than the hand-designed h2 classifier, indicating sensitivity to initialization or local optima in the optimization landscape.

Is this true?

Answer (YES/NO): NO